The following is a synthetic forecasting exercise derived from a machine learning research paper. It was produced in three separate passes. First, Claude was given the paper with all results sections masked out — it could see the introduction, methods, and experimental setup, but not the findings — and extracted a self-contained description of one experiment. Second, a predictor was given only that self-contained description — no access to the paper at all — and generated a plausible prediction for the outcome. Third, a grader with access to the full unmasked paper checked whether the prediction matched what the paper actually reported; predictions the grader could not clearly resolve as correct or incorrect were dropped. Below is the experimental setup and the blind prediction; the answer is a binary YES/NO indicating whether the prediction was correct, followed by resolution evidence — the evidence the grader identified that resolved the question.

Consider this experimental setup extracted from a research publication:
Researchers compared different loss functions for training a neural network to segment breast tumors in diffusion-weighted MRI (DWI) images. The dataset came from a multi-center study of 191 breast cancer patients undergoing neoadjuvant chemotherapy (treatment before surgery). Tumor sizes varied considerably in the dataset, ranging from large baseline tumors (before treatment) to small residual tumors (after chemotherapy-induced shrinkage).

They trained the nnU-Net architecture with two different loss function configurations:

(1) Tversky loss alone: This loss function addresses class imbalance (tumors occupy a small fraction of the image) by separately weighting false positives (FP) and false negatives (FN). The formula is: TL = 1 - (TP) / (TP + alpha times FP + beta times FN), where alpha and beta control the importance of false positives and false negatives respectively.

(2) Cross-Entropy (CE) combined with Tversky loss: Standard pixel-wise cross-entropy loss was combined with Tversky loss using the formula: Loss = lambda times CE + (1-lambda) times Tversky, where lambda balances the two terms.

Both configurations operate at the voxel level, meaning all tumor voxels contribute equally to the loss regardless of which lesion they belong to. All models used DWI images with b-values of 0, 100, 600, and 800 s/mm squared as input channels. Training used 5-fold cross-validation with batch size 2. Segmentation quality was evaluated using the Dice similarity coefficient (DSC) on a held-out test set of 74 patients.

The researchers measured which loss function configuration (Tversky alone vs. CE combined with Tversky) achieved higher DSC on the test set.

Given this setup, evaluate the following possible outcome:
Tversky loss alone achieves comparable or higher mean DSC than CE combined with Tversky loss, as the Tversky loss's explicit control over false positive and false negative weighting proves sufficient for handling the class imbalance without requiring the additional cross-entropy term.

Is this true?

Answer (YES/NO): YES